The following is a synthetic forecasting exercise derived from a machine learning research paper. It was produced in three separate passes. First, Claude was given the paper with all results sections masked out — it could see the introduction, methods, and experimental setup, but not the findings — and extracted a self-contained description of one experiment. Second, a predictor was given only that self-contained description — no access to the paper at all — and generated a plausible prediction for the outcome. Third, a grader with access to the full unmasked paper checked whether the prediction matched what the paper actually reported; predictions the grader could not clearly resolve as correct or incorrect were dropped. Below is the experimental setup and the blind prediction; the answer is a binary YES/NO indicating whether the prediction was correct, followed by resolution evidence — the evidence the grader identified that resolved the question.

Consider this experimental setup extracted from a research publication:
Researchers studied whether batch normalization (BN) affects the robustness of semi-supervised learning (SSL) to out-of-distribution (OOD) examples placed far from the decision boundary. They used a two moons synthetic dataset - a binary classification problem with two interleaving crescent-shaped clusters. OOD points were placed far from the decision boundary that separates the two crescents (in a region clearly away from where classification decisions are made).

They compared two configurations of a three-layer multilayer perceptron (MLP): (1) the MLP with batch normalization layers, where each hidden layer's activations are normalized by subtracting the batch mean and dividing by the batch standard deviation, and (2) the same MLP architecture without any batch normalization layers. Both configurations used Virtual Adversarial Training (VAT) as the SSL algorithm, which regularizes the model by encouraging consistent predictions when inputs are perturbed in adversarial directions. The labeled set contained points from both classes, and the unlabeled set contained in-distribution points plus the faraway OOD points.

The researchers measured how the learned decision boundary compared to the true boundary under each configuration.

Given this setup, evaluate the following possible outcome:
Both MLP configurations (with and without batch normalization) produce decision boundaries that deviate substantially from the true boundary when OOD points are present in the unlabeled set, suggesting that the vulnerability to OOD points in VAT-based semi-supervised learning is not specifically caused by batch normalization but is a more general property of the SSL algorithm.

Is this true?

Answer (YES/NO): NO